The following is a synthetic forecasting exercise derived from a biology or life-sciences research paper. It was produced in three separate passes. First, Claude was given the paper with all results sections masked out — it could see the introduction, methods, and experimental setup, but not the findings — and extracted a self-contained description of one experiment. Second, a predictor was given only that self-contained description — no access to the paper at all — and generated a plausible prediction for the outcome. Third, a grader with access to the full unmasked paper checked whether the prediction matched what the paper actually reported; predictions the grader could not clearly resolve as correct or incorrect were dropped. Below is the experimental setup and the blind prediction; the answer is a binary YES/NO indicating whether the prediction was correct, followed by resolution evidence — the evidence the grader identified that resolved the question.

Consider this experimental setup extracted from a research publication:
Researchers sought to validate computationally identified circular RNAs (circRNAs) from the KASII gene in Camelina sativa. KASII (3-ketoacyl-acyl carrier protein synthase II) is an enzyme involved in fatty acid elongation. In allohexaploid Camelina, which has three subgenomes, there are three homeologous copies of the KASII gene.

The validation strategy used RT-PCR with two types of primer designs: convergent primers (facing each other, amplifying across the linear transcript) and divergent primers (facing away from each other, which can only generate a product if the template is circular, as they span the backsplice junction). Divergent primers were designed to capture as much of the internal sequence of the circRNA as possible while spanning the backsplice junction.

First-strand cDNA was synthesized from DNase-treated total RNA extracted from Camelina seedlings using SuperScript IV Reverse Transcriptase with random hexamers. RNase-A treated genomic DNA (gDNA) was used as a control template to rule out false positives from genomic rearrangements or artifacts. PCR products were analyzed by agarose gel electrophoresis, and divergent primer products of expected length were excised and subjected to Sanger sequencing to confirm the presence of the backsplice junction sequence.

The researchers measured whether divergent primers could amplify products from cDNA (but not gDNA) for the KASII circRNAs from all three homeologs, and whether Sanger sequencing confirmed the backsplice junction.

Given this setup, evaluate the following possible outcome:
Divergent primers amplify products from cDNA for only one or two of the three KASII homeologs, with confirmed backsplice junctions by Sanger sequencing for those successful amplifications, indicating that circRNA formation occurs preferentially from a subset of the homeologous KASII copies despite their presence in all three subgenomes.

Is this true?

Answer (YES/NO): NO